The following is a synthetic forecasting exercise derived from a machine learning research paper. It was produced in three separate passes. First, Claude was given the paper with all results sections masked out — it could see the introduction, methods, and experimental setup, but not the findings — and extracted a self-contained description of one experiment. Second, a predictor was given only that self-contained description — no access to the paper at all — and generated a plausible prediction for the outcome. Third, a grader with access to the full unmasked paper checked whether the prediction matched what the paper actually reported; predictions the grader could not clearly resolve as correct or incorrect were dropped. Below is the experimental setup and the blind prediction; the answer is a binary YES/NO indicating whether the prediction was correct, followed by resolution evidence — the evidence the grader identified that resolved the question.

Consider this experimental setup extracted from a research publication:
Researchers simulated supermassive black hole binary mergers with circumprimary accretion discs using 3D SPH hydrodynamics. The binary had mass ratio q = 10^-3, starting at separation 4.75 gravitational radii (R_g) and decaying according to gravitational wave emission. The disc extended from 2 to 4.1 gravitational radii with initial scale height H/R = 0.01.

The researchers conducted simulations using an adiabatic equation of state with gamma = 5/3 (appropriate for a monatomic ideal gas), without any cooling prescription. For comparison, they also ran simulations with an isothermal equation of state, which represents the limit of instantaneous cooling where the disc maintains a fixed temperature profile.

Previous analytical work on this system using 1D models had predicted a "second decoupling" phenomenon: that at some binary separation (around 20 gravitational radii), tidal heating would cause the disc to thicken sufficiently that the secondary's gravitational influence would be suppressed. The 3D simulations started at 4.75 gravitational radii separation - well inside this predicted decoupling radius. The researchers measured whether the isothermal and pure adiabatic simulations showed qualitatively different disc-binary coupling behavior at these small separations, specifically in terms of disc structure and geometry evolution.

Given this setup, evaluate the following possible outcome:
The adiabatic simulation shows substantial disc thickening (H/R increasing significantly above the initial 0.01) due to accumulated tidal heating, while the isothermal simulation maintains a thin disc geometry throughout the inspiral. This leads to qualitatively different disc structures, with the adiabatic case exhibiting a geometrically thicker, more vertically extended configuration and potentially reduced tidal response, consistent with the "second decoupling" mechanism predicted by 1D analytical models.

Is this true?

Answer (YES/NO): YES